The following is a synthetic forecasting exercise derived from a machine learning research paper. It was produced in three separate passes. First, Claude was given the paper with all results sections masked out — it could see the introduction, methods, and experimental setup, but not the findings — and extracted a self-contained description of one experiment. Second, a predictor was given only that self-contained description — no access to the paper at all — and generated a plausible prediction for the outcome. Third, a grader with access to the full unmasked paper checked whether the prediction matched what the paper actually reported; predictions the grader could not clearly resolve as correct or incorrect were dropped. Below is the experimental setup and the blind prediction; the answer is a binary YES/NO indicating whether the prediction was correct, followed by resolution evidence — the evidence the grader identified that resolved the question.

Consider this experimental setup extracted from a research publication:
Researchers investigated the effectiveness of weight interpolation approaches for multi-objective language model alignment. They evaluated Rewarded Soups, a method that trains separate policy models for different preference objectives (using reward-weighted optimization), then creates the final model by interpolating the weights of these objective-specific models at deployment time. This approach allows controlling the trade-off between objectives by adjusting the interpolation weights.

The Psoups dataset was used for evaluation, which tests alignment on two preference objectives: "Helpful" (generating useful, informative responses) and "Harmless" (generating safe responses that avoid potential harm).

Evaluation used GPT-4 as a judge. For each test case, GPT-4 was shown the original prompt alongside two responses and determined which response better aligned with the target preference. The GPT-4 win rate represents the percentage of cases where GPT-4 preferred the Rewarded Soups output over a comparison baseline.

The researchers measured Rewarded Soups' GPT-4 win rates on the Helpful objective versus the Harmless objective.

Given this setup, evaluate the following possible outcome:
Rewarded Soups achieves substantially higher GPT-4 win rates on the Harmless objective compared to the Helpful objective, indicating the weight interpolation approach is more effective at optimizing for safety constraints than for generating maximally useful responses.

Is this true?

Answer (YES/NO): YES